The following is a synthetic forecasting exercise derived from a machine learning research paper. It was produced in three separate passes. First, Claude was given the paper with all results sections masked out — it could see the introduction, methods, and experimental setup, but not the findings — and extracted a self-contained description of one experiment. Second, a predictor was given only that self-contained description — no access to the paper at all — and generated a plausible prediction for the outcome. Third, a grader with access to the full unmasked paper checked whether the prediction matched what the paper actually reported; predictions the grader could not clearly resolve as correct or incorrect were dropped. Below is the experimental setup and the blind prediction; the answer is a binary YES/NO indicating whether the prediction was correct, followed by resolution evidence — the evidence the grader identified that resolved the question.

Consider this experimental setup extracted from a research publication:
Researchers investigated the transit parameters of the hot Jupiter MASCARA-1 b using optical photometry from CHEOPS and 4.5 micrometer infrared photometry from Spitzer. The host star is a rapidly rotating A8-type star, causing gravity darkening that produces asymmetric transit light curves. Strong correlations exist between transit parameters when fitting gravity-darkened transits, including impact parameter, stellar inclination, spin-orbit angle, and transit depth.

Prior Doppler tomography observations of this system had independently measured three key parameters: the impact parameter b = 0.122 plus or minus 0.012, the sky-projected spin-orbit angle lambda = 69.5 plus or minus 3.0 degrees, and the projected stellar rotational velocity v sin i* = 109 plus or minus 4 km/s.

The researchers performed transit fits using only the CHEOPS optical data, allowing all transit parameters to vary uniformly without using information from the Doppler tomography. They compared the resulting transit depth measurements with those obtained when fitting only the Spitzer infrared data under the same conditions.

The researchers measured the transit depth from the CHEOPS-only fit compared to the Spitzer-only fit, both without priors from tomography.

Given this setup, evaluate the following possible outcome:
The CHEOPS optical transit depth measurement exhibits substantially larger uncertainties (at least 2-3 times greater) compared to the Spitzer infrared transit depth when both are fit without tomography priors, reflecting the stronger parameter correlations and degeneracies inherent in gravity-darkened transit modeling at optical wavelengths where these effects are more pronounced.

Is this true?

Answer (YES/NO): NO